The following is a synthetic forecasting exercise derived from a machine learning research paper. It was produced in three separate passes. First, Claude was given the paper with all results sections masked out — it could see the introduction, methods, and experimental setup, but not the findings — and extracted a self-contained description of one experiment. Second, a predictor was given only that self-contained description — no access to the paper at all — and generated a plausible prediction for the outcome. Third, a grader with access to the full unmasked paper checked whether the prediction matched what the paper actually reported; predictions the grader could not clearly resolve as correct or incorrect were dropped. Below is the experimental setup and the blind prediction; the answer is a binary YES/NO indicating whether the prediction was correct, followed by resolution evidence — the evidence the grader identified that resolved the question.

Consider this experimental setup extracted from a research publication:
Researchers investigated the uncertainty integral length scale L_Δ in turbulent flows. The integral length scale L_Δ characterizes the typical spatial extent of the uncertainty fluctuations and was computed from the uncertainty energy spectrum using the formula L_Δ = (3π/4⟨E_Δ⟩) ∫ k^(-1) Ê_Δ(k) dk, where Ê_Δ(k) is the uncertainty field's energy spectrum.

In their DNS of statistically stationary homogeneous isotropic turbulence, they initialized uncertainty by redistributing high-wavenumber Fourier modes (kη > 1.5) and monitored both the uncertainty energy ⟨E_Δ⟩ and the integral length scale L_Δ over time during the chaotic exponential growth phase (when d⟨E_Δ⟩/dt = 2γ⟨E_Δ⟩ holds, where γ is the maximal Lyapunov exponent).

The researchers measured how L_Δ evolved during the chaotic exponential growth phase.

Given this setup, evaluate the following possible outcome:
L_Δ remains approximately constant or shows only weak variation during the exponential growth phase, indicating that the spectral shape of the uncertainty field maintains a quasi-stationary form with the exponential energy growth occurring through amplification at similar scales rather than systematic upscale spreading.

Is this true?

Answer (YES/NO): YES